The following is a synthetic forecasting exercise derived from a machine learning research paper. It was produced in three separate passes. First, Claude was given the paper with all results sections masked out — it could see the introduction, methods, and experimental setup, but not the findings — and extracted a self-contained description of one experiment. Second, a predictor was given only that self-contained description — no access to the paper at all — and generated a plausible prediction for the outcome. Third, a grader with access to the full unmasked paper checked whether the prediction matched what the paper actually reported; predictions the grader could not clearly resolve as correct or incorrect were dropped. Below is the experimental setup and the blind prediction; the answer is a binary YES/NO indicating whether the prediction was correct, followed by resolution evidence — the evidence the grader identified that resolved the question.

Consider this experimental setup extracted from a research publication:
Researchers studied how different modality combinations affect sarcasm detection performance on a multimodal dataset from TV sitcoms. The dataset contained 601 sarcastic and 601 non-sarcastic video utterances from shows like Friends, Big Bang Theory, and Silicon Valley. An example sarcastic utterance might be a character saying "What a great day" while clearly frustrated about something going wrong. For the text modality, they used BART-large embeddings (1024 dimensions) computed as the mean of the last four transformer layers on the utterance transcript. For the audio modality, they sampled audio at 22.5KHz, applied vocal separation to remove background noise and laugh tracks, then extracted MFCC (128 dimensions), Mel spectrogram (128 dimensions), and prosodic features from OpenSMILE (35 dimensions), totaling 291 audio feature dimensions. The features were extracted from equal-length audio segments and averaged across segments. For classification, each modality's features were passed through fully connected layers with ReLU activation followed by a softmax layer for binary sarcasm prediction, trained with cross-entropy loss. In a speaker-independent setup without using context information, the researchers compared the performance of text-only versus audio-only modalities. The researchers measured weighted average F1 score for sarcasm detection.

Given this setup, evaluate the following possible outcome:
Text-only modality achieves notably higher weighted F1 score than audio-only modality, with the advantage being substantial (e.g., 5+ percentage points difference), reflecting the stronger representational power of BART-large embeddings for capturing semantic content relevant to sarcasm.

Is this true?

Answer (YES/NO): NO